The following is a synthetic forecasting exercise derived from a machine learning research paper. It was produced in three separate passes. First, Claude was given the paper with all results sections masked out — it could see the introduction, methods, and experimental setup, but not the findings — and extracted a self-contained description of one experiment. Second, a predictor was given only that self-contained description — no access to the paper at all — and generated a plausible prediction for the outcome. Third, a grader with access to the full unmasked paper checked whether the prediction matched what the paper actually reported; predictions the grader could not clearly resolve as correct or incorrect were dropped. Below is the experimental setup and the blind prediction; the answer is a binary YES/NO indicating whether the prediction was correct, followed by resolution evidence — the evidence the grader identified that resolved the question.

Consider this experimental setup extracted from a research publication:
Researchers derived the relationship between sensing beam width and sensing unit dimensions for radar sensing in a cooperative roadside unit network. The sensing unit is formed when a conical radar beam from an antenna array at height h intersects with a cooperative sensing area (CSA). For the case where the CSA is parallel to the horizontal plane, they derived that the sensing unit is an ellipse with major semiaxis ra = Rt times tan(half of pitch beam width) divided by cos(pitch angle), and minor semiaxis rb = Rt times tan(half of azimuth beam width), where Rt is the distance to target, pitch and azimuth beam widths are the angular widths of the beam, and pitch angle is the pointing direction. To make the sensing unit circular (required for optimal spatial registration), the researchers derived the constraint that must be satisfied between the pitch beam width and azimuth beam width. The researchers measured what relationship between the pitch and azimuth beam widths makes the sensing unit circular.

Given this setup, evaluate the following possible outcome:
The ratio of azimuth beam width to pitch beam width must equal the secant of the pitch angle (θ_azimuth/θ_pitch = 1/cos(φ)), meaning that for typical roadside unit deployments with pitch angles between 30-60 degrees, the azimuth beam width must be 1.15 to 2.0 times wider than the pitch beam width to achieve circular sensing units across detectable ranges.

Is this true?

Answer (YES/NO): NO